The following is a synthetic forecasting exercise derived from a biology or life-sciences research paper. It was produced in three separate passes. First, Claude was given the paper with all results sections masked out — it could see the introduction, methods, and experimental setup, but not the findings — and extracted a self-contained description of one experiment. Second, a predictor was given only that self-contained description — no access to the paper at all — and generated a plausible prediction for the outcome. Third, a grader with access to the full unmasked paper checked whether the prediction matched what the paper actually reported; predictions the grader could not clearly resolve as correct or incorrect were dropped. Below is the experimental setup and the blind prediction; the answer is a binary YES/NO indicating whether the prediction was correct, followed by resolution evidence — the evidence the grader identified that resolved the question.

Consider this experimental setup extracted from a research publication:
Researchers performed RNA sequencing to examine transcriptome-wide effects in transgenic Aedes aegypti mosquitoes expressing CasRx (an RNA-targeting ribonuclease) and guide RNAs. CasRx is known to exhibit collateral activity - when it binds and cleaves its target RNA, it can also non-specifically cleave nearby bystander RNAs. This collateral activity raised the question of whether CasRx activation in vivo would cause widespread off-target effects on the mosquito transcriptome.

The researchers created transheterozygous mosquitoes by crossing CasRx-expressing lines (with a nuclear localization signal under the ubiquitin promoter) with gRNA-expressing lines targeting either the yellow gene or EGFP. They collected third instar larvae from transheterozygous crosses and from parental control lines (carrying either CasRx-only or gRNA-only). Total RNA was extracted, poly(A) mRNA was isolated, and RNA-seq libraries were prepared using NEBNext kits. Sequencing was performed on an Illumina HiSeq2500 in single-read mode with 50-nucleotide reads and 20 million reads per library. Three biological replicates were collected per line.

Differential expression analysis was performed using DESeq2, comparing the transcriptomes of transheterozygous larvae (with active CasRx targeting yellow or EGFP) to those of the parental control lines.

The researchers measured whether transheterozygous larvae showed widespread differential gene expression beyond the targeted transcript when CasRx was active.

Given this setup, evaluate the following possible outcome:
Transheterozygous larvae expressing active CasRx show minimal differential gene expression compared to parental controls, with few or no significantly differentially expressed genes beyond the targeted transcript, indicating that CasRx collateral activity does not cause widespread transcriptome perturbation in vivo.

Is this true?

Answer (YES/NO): NO